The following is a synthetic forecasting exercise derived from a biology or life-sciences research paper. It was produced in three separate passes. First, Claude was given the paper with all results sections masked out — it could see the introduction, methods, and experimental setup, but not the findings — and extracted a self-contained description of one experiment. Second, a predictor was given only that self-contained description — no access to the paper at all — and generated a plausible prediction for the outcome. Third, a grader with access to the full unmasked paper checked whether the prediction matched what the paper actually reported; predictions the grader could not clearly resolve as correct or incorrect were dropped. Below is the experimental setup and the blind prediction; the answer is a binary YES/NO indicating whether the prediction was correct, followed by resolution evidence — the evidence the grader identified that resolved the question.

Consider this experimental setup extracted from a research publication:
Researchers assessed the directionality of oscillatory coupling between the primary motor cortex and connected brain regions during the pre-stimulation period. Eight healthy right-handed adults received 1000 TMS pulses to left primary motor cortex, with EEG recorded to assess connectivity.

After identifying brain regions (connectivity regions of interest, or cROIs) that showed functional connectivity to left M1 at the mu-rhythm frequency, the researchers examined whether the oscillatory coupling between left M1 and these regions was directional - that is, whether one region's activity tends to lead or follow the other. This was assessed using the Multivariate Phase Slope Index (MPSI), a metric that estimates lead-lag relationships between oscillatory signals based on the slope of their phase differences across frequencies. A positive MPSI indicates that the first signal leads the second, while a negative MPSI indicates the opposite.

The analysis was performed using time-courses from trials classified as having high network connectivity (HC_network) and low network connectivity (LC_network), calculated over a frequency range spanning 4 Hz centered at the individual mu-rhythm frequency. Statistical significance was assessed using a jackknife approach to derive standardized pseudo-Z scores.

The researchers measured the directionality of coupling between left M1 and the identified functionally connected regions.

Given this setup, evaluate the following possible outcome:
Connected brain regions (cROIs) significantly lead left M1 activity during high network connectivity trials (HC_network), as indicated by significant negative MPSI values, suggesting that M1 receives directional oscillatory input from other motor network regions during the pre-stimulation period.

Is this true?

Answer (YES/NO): YES